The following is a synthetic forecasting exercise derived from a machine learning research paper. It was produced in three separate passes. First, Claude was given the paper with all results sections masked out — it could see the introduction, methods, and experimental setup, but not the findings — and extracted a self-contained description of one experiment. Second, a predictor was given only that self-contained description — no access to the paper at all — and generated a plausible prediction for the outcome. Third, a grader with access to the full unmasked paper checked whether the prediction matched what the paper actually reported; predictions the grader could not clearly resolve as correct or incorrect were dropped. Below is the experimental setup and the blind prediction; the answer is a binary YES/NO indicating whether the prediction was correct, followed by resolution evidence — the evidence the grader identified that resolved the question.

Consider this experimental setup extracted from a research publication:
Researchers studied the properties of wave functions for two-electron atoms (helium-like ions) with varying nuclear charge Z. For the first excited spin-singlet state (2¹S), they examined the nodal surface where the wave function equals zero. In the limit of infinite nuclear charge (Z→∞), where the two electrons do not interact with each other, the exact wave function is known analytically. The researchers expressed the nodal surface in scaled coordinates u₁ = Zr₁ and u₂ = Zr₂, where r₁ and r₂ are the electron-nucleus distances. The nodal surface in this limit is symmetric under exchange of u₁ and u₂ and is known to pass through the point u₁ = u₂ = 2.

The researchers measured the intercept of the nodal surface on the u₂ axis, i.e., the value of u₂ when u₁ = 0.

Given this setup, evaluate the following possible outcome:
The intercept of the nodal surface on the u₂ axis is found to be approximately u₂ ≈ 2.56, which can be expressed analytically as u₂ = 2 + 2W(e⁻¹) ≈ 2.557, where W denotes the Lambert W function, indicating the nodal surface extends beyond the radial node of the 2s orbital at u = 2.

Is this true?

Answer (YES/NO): YES